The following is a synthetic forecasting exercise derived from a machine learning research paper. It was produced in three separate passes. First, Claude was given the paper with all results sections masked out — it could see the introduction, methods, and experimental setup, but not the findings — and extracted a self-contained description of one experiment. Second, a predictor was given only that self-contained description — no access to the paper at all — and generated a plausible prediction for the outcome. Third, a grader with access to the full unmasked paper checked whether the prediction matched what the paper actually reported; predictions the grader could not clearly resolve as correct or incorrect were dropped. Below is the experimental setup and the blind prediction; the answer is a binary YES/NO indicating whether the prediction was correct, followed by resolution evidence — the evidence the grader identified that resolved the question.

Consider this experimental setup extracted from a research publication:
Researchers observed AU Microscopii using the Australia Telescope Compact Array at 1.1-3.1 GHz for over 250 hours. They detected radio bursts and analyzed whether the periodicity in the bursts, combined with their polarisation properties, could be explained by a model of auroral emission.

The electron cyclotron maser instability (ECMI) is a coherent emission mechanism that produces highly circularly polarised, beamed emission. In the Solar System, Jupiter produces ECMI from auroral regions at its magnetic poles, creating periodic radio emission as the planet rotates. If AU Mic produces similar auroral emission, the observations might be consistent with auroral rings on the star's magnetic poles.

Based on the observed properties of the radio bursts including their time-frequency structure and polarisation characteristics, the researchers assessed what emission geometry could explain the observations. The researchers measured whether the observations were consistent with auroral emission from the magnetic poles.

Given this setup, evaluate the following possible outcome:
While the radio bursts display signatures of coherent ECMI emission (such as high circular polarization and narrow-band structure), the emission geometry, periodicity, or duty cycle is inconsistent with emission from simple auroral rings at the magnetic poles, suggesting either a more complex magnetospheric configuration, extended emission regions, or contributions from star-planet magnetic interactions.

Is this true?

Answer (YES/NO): NO